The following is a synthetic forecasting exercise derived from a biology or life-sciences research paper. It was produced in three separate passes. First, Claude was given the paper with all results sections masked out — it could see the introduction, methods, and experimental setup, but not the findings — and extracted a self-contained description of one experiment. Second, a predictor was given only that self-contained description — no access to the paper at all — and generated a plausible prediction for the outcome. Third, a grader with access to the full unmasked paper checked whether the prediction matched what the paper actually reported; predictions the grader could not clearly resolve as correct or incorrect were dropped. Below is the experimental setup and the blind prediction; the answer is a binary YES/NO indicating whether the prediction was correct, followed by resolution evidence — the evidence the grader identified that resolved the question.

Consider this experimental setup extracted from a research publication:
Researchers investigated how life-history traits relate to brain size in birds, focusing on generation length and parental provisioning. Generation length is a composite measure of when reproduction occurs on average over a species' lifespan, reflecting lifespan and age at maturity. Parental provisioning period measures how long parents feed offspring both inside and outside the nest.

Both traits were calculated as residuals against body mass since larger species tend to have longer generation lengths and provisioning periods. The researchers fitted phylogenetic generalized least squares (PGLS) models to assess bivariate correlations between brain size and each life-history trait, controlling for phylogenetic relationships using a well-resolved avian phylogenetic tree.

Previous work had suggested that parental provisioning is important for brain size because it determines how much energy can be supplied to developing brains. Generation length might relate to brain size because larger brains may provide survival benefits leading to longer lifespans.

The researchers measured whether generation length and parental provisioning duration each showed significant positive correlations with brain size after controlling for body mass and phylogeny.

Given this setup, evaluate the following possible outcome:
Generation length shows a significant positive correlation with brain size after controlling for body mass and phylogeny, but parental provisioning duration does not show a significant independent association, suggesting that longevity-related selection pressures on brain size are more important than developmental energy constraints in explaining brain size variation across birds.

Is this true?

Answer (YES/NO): NO